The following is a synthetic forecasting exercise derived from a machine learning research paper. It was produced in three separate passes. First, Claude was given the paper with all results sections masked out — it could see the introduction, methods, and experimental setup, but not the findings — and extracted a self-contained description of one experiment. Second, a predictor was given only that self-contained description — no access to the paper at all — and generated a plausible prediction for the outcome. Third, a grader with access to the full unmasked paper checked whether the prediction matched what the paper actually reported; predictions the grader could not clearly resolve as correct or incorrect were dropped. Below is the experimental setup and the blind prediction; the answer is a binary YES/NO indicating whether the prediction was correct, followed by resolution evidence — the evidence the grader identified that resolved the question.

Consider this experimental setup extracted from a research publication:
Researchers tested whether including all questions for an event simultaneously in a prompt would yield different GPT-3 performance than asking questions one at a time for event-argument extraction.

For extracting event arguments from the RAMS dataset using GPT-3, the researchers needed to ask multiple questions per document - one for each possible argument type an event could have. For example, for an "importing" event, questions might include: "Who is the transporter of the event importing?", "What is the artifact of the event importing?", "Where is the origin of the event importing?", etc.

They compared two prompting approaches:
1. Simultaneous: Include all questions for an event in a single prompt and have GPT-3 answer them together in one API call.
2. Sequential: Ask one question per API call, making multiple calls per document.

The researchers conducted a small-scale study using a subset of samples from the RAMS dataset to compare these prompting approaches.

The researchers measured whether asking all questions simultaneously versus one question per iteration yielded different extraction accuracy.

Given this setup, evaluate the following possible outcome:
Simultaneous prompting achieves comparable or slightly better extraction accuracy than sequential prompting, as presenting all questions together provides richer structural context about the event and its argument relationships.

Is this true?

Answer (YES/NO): YES